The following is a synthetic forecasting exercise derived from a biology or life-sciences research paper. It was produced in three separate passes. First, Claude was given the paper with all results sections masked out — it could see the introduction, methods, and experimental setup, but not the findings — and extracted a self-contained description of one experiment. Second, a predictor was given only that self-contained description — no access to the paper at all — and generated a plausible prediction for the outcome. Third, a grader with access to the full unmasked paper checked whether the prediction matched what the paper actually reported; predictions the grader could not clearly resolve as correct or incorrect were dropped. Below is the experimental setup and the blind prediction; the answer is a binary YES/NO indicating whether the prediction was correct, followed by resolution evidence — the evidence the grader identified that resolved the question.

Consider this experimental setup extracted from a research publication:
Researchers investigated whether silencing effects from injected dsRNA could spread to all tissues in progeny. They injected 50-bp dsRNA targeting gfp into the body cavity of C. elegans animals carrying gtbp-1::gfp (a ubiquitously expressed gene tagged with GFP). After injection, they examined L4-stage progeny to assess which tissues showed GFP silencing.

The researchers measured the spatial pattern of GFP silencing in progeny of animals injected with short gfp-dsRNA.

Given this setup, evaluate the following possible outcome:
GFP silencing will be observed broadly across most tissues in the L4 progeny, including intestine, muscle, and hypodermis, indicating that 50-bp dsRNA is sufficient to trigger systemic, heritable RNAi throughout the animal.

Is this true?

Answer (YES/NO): NO